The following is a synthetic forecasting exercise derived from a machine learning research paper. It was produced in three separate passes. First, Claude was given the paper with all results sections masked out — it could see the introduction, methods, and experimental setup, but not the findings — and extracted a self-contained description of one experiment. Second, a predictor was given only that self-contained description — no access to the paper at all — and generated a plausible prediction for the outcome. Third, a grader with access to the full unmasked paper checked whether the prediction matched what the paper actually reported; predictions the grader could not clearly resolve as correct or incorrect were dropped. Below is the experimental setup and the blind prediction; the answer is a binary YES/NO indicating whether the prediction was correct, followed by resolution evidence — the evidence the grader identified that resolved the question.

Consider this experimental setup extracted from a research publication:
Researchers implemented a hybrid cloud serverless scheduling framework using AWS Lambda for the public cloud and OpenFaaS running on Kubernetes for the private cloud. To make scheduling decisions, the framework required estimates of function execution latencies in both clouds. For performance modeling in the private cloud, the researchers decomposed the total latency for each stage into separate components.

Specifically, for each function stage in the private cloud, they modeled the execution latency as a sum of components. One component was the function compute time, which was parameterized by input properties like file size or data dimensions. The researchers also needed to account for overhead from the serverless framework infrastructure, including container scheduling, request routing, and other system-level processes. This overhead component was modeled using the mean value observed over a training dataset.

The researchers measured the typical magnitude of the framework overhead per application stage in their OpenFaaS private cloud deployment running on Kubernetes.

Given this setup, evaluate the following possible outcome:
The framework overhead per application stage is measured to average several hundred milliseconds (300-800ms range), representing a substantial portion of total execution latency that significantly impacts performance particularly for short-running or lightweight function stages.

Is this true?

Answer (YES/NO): NO